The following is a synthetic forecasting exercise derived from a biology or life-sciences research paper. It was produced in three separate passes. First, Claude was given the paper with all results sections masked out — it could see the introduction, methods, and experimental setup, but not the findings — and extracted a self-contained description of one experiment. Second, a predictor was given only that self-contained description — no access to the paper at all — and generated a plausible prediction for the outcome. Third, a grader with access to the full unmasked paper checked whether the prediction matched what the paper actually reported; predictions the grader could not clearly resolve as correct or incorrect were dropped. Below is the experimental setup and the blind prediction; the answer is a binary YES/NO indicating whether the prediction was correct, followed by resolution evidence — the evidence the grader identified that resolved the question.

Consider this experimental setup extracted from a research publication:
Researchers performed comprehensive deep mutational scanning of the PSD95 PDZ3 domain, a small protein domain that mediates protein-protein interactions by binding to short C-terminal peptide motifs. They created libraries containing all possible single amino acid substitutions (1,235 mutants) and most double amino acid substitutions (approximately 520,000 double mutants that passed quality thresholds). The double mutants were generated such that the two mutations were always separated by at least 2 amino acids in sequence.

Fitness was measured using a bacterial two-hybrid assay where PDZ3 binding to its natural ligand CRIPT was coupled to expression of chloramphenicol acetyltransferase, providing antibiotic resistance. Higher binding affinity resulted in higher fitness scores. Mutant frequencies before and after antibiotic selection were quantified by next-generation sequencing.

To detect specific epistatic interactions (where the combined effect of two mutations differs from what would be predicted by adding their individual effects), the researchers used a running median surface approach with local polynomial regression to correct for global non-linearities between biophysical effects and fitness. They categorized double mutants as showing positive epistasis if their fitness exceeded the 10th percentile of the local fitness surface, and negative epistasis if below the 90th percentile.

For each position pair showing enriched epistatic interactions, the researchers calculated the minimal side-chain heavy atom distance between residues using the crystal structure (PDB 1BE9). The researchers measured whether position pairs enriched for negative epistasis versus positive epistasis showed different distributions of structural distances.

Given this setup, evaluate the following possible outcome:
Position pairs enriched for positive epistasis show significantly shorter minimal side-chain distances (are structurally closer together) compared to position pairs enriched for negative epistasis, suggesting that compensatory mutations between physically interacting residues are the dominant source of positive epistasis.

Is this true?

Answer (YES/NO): NO